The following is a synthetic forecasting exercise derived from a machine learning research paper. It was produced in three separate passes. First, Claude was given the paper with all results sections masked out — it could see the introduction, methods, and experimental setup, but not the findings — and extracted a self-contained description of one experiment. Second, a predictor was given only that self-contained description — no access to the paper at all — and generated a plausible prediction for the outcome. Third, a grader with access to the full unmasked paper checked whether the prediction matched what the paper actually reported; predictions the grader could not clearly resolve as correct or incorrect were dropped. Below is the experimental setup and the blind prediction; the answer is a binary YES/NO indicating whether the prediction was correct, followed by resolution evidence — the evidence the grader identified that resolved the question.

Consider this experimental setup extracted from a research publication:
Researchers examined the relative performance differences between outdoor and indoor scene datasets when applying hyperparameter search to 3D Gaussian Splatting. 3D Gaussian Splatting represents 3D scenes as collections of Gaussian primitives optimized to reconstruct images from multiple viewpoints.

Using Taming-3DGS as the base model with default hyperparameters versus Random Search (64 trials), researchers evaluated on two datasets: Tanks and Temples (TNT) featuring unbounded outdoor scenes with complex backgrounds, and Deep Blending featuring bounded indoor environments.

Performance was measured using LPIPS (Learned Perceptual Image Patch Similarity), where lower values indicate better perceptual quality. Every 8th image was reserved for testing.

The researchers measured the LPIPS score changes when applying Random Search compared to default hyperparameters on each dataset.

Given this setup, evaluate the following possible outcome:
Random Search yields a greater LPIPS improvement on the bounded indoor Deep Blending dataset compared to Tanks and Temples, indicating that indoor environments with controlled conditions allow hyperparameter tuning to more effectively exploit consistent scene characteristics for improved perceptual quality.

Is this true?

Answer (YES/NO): NO